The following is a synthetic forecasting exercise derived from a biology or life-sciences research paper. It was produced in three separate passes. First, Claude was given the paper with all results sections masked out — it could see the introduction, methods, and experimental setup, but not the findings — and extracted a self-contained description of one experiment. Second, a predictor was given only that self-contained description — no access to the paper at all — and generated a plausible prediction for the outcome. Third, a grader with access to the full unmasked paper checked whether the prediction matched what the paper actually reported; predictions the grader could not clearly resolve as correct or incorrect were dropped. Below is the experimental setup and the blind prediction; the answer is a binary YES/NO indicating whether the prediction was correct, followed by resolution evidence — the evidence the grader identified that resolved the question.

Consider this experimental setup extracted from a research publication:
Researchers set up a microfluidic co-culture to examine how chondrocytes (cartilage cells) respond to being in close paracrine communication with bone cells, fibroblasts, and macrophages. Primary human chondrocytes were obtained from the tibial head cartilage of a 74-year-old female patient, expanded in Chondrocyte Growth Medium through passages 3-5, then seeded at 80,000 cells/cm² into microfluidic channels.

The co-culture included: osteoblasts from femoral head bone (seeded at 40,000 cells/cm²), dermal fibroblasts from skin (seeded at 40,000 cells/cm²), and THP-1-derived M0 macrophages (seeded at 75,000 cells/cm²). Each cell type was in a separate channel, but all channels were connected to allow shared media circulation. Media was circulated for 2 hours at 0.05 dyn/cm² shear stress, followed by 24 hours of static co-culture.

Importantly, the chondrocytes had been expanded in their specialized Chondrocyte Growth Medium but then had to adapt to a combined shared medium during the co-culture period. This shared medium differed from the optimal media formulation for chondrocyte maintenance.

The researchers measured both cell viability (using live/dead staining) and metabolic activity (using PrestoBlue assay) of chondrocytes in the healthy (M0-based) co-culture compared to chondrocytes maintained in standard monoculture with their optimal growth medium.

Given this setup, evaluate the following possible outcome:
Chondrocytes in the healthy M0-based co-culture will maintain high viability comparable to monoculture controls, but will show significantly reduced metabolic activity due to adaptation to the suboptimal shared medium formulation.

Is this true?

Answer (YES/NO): NO